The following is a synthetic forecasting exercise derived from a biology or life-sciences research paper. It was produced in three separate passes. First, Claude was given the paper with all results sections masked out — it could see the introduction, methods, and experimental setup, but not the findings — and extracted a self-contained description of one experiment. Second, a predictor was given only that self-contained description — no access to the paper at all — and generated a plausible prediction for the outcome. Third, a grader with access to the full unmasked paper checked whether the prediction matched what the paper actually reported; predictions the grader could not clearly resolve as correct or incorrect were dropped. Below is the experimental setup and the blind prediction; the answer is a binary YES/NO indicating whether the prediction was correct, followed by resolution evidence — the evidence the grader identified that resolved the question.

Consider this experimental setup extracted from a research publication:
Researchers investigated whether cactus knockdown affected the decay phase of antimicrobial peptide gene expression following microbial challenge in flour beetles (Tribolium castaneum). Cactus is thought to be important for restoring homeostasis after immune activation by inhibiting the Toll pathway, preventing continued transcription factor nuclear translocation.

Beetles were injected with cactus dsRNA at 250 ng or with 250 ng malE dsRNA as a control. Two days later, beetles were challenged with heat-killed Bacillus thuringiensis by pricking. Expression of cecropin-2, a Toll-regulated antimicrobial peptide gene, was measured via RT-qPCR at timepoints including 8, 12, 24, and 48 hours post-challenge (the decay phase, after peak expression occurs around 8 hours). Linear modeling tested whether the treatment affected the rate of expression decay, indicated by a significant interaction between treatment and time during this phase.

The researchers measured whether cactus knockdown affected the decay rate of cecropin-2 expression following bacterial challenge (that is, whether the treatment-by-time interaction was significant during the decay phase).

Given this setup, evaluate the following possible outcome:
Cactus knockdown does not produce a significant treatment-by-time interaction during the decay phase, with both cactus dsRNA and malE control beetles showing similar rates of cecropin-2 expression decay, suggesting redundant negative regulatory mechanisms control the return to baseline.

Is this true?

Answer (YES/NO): NO